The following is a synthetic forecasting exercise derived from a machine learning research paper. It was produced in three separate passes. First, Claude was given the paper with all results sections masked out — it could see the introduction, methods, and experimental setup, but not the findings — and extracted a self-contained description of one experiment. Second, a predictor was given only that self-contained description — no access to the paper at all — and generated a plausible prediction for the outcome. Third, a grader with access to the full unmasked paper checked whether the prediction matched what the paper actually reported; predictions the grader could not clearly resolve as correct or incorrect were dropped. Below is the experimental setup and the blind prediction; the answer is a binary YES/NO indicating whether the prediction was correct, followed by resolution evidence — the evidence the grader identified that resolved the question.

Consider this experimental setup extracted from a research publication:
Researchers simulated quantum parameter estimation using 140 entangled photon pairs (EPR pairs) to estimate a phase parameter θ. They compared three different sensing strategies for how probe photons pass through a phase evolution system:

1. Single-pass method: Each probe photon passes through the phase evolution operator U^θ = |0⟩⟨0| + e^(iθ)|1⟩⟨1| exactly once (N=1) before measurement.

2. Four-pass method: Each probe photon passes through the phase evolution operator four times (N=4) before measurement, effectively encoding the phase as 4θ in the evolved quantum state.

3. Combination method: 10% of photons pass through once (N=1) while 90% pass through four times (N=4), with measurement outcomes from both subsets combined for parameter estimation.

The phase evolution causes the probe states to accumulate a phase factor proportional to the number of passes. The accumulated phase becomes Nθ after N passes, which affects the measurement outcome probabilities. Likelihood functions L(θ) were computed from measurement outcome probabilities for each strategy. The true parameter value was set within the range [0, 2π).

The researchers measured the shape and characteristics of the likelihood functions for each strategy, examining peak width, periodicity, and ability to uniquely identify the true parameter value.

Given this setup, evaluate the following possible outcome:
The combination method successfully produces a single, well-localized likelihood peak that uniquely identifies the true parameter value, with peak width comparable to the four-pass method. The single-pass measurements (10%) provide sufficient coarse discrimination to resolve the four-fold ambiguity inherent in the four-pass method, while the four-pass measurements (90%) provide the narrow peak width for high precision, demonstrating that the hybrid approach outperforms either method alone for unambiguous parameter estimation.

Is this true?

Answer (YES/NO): NO